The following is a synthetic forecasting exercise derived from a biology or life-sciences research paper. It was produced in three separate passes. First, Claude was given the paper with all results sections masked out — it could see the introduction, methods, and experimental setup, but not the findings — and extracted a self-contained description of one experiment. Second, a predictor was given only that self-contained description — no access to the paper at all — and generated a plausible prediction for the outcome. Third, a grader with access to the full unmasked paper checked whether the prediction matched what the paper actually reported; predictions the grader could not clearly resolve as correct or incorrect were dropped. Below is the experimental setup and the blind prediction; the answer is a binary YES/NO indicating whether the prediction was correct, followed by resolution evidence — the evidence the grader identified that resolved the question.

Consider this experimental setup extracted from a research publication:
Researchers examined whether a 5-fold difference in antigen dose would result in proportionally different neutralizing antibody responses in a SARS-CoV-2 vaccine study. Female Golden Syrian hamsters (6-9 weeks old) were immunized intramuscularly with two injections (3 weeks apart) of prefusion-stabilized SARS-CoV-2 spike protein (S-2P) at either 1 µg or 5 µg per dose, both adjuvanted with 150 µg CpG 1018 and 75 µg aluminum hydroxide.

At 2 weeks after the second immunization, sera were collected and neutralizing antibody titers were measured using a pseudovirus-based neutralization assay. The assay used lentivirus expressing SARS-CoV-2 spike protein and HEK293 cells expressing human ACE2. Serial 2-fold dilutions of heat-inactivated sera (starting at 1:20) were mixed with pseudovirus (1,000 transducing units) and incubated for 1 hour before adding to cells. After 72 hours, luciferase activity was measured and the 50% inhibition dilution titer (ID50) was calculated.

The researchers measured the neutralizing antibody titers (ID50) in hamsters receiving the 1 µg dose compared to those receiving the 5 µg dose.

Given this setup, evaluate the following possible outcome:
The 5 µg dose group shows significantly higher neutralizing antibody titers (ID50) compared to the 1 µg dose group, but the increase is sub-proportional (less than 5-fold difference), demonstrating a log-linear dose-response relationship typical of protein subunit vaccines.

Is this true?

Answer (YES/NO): NO